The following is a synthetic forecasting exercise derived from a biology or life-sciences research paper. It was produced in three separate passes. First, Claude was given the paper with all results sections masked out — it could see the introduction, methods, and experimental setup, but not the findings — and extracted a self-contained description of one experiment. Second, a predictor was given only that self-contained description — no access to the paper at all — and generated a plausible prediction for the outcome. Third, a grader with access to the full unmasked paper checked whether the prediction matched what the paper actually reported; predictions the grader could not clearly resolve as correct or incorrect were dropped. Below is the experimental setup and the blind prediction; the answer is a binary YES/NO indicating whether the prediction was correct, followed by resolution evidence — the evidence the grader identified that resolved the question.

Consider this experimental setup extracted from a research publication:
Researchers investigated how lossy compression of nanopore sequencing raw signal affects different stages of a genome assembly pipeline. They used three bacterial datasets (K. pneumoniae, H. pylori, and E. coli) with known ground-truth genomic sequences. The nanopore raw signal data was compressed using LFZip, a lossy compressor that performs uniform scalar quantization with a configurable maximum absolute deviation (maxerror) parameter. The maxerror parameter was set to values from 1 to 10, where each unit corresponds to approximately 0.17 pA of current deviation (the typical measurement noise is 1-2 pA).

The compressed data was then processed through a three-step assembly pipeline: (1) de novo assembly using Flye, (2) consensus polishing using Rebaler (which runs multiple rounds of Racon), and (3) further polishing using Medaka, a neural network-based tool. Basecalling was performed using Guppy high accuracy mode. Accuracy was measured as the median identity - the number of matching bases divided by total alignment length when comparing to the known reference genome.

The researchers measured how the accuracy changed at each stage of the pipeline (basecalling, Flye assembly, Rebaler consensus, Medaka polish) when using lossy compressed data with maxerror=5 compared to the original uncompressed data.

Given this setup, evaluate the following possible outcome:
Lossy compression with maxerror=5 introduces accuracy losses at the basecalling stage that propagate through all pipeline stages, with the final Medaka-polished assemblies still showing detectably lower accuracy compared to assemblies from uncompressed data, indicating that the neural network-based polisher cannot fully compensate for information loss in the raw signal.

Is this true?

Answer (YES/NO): NO